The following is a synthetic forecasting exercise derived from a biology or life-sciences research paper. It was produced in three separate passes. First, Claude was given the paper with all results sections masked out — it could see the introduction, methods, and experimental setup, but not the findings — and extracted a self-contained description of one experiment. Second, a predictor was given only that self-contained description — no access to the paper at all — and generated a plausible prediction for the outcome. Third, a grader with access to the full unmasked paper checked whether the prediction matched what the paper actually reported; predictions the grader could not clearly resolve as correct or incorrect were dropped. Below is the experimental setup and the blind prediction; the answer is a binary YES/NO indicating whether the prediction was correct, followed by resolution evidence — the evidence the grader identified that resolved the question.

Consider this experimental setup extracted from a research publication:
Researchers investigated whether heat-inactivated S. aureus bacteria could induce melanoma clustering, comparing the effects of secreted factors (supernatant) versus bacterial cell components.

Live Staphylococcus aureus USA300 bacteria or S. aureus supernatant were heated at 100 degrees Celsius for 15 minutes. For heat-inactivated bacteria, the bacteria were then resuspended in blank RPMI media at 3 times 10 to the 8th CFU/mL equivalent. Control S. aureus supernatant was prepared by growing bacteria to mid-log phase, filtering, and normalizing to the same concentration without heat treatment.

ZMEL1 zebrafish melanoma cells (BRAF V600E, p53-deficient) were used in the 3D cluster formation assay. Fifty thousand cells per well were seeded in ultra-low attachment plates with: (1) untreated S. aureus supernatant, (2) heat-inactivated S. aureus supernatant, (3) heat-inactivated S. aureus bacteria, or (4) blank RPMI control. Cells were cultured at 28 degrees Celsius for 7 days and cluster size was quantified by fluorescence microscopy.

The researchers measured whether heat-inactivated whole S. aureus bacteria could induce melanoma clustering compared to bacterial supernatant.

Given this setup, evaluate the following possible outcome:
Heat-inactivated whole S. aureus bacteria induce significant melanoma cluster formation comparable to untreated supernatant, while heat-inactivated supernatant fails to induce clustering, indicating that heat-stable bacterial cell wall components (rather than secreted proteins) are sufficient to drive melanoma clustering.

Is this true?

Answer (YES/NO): NO